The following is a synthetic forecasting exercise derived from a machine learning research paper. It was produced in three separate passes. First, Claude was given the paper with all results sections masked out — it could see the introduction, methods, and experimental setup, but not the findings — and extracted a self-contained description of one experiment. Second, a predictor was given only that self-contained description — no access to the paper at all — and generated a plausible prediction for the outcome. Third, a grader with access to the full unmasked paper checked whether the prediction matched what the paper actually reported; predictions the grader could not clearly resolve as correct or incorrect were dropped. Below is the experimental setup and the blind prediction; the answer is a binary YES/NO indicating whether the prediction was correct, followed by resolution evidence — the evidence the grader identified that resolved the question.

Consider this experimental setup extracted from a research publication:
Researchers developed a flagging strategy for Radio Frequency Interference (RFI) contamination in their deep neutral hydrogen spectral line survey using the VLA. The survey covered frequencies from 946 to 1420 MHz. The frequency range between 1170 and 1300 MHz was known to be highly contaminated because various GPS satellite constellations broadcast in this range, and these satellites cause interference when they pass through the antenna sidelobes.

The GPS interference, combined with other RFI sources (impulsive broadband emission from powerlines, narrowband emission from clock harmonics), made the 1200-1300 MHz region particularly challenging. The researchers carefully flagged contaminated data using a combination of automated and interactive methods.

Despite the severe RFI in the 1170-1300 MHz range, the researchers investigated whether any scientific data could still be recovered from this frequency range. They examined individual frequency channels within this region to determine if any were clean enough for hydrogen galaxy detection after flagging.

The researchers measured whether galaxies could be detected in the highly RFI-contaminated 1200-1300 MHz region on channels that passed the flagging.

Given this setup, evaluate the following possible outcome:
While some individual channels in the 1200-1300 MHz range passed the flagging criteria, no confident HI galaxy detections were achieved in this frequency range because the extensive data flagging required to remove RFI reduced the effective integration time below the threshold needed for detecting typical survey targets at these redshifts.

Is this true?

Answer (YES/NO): NO